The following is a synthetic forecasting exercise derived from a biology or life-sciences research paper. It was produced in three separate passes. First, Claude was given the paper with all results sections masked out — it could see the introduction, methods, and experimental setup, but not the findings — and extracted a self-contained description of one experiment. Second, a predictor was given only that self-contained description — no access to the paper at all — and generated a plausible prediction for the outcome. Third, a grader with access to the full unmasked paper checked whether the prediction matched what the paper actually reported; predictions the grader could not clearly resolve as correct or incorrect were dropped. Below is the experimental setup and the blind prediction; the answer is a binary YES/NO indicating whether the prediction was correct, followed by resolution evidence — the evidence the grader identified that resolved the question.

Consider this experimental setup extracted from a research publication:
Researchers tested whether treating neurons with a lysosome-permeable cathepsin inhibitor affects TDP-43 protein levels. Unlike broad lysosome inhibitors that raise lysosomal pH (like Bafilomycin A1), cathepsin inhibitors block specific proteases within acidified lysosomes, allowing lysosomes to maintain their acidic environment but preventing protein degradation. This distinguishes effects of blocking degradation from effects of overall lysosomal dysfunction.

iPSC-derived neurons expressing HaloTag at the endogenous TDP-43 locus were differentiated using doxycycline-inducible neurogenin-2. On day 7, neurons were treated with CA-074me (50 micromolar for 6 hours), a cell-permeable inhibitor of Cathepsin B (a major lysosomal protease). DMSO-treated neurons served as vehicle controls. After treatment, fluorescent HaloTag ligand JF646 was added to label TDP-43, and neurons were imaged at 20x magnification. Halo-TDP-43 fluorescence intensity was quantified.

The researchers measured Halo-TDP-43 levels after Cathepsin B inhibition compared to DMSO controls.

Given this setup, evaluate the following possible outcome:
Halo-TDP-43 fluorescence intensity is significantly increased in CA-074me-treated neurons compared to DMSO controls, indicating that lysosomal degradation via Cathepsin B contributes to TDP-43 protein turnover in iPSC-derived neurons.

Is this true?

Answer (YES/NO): NO